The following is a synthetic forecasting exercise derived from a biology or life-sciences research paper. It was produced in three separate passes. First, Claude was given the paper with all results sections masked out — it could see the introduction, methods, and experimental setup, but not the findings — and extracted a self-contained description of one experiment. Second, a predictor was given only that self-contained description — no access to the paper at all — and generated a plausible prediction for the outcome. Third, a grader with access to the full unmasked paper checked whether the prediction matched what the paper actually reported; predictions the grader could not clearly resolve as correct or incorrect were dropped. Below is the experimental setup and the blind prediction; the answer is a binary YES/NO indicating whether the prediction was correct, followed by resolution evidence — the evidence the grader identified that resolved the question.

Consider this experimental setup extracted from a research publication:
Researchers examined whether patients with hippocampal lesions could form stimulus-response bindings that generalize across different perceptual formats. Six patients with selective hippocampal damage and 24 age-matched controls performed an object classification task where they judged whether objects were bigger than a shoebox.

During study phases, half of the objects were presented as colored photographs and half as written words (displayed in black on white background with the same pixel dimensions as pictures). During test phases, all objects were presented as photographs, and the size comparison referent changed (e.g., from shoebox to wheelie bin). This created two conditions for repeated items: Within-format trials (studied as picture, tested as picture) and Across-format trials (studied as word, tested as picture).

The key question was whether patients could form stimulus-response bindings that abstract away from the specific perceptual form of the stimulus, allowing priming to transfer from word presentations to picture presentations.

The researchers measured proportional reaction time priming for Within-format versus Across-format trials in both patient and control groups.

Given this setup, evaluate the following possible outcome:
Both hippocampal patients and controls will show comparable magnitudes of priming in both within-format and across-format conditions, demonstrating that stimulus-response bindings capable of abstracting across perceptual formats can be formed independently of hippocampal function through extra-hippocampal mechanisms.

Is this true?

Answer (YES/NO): NO